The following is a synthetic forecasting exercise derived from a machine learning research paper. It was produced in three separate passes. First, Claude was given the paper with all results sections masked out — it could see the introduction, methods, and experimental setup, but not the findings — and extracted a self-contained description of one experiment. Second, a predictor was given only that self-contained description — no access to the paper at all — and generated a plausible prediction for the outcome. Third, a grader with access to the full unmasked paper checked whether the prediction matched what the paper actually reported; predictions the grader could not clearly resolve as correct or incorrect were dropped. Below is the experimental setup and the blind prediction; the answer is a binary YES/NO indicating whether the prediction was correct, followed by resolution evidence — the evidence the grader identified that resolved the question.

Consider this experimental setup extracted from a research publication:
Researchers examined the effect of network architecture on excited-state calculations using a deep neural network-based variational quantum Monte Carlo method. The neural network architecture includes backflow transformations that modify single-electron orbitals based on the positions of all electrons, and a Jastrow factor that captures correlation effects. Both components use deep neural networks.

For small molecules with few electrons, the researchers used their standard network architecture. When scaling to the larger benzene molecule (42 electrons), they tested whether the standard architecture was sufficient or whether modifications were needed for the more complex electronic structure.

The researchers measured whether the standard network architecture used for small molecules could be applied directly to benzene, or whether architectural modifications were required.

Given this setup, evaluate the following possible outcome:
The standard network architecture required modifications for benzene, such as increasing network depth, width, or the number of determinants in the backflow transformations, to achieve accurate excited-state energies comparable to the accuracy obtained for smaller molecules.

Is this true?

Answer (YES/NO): YES